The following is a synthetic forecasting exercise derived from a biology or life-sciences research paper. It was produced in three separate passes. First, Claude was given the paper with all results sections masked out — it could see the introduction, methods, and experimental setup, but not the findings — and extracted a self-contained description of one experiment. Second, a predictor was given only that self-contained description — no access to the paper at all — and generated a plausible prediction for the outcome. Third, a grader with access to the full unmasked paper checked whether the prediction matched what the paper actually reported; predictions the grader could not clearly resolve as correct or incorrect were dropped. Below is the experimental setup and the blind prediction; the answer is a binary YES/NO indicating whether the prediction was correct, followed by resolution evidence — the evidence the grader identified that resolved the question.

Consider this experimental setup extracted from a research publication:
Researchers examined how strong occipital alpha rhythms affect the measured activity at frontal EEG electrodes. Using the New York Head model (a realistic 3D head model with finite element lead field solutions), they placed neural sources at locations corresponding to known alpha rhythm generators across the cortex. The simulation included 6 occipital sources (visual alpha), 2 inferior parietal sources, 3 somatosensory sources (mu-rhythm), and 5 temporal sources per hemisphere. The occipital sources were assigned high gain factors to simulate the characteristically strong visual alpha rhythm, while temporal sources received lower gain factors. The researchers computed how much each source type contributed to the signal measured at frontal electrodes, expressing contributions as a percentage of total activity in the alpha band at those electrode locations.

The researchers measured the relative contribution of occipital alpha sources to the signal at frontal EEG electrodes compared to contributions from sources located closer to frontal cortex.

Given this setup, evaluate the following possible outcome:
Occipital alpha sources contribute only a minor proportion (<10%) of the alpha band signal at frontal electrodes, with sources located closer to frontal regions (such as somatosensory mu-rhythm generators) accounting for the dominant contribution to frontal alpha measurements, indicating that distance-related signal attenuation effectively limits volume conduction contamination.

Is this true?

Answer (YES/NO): NO